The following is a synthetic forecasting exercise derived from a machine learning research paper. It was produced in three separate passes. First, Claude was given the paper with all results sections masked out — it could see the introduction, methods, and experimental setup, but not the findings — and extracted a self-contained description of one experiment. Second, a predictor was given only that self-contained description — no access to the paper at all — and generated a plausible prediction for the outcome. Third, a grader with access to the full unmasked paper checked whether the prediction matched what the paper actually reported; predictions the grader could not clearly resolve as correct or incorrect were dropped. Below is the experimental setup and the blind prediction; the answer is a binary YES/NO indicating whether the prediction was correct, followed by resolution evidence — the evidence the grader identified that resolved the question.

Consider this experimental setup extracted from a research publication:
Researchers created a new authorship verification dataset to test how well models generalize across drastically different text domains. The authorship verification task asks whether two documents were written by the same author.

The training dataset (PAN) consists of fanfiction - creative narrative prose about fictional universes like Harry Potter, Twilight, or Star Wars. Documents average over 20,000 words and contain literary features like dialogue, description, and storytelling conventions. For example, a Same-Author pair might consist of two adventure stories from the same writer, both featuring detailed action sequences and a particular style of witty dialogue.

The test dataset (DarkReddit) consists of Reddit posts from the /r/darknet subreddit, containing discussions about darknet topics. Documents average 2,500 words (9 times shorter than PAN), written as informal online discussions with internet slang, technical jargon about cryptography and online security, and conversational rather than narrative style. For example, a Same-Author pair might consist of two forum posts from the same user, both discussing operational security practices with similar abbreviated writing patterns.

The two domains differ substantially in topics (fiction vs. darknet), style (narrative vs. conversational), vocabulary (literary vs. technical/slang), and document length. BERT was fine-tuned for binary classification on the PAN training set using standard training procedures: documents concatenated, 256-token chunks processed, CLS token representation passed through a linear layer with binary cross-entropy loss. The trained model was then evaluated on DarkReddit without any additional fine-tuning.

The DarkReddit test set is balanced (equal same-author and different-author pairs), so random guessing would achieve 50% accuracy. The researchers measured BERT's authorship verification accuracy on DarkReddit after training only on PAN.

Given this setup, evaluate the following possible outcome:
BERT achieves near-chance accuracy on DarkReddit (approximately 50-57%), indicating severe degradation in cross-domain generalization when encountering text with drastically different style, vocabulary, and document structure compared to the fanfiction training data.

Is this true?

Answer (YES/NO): NO